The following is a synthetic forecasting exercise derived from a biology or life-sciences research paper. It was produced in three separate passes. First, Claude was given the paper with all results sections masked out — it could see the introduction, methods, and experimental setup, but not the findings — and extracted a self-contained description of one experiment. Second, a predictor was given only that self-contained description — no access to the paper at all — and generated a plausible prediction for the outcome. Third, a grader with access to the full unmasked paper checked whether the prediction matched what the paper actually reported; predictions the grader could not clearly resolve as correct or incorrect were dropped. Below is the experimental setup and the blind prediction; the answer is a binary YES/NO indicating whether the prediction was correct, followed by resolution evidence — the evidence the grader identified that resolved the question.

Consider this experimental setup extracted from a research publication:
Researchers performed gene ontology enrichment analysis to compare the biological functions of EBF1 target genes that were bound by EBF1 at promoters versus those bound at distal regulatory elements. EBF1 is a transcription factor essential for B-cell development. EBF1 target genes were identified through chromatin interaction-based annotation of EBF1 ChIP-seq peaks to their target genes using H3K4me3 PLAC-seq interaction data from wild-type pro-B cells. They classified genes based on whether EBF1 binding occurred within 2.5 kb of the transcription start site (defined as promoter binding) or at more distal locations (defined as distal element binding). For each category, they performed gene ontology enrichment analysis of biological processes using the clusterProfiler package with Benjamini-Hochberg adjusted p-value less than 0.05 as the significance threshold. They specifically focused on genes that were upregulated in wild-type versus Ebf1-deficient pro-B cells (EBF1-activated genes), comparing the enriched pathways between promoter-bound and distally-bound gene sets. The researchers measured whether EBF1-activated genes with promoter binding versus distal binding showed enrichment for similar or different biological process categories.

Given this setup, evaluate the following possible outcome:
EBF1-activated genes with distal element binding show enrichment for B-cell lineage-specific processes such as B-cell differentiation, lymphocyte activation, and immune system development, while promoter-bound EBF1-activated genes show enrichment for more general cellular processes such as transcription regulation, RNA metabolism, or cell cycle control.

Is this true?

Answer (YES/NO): NO